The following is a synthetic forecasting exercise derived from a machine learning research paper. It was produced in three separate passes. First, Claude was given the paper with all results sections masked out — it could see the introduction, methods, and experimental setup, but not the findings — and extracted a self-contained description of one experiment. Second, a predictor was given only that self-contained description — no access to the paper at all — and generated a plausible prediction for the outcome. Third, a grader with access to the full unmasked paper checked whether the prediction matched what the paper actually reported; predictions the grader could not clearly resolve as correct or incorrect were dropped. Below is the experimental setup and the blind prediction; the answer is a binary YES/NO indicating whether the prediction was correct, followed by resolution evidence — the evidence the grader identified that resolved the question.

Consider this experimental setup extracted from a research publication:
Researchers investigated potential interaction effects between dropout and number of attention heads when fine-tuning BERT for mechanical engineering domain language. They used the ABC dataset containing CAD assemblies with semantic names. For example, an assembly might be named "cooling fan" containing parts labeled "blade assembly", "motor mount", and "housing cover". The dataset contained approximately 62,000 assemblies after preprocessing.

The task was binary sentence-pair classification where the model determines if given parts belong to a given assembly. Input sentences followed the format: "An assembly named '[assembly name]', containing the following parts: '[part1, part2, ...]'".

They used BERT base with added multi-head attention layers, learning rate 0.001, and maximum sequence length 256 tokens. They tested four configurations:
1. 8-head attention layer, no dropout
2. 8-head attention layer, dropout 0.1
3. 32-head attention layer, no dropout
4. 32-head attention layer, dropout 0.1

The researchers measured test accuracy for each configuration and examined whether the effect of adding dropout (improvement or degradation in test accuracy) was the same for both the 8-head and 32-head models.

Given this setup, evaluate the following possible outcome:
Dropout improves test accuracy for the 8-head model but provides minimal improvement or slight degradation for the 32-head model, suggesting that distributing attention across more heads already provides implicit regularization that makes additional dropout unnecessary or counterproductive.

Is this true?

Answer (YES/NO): NO